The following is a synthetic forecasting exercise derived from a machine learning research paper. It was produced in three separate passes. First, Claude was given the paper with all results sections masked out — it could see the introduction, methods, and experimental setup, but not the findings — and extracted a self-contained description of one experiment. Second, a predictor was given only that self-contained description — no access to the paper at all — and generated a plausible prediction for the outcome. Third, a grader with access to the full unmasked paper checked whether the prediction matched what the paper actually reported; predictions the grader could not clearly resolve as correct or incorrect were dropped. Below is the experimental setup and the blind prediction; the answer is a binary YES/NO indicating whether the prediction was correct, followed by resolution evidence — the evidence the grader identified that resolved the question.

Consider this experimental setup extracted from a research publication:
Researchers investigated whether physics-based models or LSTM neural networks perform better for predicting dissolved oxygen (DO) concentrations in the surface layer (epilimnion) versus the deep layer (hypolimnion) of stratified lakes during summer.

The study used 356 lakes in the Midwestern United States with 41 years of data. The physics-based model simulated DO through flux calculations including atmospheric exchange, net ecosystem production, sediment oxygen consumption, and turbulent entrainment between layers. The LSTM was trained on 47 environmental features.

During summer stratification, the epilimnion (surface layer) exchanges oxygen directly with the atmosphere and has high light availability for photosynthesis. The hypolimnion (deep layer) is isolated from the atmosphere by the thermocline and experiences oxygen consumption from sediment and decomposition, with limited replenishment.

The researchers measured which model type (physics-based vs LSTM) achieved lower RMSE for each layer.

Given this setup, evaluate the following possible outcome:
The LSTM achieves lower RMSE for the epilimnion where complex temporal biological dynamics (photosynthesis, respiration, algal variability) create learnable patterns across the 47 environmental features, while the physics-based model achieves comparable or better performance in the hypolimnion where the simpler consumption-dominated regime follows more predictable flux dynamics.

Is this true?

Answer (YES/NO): YES